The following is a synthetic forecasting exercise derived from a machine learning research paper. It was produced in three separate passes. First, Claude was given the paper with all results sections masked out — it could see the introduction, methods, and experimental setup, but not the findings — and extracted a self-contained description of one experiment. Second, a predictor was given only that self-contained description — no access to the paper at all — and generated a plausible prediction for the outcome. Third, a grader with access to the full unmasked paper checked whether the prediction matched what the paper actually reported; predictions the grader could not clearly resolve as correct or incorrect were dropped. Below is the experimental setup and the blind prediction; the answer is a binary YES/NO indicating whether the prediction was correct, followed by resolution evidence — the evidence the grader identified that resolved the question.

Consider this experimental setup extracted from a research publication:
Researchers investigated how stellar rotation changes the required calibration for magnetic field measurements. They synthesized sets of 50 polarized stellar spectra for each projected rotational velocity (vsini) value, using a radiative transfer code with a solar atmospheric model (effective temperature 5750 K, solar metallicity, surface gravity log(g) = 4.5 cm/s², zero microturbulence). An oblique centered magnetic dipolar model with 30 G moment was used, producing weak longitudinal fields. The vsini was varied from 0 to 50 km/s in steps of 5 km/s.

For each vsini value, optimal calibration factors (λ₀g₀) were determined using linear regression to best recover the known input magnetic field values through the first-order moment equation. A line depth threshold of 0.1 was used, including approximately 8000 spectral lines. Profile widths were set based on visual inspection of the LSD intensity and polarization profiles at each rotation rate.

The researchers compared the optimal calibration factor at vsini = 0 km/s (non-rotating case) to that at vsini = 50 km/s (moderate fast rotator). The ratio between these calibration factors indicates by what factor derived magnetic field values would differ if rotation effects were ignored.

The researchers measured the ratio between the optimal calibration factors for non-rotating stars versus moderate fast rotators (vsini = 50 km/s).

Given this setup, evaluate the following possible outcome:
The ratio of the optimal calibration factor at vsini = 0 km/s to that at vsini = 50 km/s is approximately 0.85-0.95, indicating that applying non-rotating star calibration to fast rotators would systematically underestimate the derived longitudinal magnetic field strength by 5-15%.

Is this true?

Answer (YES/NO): NO